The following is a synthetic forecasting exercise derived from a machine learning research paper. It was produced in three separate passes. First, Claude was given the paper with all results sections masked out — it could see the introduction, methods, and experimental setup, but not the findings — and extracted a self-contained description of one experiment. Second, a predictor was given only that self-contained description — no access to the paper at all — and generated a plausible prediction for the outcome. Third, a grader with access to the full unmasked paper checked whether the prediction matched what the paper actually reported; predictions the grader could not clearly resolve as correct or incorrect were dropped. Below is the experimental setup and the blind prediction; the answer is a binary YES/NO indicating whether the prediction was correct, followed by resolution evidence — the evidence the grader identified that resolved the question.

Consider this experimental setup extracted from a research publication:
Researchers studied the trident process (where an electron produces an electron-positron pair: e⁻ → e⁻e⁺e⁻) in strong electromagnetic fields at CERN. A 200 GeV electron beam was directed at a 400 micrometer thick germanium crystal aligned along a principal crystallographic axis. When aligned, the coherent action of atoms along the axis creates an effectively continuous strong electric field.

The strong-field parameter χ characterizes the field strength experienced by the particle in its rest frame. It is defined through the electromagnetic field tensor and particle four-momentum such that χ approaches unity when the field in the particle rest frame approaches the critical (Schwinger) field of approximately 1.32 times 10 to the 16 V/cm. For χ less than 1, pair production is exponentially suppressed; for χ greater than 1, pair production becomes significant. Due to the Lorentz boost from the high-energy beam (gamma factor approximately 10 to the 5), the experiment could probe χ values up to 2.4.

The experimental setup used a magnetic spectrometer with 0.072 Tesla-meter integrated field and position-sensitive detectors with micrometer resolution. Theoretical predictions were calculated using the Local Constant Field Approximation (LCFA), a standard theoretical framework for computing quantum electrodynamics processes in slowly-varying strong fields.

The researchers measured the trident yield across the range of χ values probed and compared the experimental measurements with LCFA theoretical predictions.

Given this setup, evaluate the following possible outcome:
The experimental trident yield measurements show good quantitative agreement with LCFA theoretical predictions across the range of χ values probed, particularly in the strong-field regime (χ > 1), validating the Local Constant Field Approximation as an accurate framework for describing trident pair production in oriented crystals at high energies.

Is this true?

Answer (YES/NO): YES